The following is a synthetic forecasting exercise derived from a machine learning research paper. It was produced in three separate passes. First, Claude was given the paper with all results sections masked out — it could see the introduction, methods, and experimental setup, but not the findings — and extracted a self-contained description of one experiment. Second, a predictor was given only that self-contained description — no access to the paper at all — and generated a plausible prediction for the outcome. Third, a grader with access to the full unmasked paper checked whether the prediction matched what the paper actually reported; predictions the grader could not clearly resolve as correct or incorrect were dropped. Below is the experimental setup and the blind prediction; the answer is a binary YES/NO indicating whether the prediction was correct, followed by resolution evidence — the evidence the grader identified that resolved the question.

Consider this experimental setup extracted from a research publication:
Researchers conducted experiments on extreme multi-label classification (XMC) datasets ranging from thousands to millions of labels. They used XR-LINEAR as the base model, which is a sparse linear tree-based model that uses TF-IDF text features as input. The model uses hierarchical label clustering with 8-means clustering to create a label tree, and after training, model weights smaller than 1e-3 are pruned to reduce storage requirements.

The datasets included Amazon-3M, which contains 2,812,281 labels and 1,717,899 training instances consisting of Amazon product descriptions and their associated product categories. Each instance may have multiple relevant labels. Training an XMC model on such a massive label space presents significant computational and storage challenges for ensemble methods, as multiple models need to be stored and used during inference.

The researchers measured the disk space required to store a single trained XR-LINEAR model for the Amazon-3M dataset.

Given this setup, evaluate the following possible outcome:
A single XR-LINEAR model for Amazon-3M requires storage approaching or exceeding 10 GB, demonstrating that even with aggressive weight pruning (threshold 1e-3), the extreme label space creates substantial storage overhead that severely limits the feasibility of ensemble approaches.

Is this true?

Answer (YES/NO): NO